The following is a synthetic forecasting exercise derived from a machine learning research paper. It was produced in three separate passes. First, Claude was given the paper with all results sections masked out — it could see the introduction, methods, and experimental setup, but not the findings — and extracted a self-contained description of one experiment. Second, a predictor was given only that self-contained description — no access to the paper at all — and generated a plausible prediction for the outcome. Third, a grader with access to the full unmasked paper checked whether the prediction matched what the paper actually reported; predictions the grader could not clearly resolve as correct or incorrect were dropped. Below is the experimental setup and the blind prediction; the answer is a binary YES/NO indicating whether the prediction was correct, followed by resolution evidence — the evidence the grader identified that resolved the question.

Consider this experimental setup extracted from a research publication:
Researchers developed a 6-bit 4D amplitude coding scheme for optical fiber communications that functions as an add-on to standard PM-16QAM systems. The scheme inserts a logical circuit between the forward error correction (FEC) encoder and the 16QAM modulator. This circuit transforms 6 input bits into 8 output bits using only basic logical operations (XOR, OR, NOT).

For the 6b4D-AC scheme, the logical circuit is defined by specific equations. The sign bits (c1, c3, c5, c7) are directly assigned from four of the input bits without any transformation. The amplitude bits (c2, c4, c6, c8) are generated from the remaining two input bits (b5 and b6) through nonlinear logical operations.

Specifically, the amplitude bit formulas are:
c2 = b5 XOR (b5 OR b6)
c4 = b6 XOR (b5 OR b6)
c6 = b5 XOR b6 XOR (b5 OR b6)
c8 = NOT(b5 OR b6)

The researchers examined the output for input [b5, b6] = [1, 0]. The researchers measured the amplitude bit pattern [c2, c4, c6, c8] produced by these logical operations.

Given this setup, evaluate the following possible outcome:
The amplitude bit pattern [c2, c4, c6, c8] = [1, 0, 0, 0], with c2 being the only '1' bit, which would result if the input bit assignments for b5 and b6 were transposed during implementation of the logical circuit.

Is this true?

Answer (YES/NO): NO